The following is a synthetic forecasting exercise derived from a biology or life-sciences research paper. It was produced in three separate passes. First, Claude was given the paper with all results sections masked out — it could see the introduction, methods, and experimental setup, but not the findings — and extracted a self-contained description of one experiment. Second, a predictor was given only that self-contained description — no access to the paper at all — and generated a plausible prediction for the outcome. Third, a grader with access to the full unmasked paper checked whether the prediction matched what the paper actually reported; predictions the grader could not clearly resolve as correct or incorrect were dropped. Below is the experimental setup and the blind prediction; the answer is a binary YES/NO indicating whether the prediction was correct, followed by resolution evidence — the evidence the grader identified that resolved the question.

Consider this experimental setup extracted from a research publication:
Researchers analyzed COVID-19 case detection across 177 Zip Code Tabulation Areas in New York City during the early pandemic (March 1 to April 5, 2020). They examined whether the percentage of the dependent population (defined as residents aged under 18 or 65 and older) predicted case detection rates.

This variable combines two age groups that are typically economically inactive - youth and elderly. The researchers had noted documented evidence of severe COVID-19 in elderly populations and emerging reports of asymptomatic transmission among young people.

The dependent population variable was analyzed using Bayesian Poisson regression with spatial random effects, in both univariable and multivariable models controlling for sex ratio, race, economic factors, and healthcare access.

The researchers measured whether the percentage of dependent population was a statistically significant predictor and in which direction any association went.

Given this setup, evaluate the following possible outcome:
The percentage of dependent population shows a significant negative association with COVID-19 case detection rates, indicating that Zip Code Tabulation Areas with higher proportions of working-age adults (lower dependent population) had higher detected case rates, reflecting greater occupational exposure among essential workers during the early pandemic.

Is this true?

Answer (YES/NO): NO